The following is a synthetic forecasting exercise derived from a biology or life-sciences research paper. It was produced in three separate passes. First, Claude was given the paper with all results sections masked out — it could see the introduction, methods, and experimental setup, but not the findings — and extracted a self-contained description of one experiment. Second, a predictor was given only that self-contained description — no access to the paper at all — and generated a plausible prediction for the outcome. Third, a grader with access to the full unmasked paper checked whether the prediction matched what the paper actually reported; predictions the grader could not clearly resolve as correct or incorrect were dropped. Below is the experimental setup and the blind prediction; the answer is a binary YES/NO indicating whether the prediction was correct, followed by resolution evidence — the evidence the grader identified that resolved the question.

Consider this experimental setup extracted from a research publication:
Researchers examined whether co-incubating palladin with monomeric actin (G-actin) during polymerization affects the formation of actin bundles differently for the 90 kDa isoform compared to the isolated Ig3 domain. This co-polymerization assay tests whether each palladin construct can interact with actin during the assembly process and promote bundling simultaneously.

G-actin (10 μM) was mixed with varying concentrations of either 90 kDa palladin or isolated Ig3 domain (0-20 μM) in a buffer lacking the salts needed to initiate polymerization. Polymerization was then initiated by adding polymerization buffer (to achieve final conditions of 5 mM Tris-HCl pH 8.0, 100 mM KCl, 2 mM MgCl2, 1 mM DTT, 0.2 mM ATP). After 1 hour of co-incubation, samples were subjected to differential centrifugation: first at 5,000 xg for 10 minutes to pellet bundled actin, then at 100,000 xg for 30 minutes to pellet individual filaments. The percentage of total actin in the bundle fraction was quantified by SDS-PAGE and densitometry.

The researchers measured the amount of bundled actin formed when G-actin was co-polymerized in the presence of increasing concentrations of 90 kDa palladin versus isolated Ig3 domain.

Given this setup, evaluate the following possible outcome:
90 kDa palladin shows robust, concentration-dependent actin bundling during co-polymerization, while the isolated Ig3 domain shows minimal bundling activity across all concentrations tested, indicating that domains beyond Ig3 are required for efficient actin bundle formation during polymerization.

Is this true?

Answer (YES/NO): NO